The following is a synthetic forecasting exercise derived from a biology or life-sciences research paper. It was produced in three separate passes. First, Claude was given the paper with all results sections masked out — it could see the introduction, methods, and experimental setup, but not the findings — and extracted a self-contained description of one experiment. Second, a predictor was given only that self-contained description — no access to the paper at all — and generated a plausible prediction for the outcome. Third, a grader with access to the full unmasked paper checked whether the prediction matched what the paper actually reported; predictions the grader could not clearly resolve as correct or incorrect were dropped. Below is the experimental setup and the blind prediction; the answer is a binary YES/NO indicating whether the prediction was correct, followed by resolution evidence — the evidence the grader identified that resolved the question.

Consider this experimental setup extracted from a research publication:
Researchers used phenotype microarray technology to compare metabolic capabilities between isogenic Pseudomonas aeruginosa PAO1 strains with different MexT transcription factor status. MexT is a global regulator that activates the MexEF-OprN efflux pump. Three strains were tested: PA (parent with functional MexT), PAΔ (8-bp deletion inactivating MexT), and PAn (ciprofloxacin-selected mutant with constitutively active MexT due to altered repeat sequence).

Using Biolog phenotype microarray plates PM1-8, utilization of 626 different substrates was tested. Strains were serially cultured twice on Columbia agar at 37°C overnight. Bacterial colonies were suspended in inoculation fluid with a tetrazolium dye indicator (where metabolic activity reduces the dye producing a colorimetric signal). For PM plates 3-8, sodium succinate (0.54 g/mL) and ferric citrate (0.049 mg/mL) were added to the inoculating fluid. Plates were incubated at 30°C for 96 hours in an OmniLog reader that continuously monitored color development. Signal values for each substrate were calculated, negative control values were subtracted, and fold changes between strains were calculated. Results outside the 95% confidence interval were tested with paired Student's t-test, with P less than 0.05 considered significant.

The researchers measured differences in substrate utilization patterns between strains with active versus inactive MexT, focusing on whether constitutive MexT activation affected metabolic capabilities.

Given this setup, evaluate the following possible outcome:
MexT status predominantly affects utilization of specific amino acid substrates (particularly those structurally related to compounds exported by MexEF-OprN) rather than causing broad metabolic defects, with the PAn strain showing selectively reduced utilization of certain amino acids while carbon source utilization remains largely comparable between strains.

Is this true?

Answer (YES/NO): NO